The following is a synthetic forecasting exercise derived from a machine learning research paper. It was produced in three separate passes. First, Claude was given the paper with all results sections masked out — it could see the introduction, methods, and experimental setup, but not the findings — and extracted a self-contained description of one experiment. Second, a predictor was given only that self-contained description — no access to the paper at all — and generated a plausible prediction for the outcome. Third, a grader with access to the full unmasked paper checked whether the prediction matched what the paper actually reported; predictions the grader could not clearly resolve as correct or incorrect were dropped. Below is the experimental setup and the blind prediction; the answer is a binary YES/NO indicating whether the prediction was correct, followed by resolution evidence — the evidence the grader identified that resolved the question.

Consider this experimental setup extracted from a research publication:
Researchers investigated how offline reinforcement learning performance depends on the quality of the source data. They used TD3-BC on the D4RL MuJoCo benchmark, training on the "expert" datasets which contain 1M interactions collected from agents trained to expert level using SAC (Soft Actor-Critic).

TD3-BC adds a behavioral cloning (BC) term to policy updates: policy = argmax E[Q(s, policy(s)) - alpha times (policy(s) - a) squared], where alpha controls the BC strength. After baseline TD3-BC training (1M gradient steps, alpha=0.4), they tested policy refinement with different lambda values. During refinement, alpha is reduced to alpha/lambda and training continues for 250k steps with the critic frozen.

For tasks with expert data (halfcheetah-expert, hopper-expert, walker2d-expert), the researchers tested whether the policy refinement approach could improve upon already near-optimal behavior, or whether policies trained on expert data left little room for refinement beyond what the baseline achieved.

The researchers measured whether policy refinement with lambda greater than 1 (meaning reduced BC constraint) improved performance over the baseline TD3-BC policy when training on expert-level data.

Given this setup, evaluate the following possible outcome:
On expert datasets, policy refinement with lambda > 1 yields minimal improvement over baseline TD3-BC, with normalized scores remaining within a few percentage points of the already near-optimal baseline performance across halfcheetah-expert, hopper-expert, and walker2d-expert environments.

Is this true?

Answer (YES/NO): NO